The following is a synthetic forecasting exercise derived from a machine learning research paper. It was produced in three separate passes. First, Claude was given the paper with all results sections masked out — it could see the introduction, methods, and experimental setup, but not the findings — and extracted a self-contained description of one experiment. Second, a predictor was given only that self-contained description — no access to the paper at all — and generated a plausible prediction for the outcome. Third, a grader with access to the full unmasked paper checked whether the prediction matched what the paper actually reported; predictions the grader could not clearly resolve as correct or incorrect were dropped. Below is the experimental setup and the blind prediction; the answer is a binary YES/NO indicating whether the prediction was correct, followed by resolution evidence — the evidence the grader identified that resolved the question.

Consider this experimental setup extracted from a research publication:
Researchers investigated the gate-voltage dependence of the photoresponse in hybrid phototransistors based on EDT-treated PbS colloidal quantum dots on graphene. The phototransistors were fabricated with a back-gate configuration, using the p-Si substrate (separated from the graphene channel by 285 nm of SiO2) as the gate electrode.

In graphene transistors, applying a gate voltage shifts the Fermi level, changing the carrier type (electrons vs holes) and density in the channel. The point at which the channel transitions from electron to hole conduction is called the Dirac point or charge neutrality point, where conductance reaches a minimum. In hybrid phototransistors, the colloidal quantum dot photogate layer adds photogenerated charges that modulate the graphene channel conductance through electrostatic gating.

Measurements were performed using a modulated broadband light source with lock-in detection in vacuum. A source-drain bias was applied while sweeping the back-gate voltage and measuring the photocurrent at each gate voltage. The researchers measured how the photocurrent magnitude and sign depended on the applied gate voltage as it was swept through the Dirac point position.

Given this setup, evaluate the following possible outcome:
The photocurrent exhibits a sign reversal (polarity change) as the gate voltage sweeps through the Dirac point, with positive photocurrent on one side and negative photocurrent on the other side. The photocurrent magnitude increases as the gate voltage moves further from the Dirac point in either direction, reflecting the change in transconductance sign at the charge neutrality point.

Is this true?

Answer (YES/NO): YES